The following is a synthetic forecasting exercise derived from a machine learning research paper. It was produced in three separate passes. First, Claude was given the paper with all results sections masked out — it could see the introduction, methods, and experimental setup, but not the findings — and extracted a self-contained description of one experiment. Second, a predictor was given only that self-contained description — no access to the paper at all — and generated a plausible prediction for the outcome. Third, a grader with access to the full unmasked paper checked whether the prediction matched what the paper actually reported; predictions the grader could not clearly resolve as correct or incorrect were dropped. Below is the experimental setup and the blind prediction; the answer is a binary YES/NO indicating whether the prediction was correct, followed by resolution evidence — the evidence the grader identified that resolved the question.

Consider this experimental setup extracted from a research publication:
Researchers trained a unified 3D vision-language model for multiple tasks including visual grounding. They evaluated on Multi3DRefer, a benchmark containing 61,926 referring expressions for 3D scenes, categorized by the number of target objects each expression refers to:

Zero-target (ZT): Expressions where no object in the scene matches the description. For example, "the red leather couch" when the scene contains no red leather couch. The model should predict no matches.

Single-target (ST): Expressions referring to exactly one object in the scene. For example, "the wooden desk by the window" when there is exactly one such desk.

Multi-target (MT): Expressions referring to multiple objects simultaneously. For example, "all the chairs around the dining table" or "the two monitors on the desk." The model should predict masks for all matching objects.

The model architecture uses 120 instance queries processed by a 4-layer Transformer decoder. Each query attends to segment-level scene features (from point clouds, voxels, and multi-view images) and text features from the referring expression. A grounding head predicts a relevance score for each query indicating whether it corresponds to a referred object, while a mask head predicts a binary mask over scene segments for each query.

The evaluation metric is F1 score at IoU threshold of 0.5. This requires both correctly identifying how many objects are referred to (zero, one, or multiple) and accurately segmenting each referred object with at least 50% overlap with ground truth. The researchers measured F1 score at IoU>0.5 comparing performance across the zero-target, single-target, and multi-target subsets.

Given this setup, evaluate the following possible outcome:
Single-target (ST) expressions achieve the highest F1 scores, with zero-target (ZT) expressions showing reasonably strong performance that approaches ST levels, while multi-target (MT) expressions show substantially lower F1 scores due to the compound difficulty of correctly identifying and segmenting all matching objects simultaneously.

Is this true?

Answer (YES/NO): NO